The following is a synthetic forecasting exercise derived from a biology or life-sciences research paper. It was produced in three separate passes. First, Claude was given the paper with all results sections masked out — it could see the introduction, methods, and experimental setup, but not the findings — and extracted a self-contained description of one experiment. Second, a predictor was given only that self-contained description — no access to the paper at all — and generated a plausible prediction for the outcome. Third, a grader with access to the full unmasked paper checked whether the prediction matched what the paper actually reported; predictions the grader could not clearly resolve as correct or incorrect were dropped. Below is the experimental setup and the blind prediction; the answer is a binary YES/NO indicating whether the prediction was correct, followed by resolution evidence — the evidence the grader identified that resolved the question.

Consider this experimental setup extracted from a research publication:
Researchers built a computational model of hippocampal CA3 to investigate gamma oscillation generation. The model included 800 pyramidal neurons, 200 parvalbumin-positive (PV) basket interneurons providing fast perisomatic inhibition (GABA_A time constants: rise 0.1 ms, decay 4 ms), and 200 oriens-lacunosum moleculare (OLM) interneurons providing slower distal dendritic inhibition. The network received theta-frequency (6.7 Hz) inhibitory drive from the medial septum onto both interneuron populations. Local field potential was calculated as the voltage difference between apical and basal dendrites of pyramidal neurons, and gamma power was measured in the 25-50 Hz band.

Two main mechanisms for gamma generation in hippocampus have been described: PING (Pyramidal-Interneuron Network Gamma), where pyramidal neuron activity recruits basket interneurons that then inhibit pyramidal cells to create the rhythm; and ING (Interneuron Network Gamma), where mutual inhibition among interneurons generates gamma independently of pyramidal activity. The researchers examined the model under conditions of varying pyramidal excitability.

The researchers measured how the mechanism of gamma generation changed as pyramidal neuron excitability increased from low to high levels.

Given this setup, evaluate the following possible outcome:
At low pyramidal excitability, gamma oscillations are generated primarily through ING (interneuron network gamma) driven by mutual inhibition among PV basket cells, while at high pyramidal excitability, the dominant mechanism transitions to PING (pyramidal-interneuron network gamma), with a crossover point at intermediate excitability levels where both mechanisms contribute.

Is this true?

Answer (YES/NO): NO